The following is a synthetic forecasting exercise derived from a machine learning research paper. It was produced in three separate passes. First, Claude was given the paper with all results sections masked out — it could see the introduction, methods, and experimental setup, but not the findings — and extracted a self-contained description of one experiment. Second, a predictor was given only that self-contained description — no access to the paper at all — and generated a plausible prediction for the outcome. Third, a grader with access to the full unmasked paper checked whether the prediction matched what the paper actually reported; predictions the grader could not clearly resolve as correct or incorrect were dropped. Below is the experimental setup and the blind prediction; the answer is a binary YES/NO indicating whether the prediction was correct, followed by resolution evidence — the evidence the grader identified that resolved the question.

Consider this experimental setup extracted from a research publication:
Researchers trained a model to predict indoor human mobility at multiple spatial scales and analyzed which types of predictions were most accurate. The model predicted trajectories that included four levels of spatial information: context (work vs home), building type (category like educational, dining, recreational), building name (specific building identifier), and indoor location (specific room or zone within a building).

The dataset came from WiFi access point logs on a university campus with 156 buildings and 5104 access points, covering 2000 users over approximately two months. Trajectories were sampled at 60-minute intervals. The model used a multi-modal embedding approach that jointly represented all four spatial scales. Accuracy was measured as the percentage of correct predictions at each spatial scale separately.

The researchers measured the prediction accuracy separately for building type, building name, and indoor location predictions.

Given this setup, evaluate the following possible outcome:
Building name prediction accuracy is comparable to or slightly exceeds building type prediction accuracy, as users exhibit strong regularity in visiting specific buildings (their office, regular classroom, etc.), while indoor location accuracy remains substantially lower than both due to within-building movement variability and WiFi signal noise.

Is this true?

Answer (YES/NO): NO